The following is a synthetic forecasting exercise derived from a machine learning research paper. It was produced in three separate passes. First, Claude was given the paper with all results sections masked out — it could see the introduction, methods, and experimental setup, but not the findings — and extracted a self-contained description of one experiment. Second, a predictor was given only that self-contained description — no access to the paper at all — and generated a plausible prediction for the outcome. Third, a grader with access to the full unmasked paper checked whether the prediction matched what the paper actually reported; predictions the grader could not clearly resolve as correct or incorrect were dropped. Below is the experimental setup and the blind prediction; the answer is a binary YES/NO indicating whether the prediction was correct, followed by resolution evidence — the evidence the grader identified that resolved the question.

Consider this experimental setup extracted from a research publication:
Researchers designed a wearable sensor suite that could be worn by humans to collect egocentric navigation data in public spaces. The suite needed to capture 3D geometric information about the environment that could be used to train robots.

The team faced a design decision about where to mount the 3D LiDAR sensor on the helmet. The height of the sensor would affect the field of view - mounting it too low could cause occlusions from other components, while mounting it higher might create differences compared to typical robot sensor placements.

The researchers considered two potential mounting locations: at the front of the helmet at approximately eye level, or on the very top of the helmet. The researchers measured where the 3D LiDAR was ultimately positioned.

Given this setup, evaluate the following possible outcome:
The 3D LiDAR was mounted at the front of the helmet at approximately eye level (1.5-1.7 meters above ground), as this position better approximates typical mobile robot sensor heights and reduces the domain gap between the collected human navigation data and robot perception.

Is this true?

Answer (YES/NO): NO